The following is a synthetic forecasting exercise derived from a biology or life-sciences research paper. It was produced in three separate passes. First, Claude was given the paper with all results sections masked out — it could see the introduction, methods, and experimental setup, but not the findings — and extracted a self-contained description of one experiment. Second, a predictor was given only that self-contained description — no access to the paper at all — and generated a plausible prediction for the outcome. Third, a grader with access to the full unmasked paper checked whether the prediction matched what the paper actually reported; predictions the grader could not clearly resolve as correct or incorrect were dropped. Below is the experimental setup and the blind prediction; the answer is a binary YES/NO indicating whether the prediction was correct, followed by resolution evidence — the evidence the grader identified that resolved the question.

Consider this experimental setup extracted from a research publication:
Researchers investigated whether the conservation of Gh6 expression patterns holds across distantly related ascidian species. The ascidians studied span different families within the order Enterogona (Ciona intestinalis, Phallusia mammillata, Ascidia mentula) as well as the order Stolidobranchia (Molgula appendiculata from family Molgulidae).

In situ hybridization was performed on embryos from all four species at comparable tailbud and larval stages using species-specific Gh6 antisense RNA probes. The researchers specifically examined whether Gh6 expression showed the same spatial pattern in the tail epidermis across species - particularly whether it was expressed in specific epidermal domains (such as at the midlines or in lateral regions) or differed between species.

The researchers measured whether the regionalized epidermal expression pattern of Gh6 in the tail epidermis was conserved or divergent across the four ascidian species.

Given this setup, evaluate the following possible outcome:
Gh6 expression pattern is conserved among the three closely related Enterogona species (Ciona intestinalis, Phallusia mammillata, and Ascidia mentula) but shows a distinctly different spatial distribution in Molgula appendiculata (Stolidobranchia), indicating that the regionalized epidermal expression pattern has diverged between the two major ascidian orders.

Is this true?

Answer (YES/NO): YES